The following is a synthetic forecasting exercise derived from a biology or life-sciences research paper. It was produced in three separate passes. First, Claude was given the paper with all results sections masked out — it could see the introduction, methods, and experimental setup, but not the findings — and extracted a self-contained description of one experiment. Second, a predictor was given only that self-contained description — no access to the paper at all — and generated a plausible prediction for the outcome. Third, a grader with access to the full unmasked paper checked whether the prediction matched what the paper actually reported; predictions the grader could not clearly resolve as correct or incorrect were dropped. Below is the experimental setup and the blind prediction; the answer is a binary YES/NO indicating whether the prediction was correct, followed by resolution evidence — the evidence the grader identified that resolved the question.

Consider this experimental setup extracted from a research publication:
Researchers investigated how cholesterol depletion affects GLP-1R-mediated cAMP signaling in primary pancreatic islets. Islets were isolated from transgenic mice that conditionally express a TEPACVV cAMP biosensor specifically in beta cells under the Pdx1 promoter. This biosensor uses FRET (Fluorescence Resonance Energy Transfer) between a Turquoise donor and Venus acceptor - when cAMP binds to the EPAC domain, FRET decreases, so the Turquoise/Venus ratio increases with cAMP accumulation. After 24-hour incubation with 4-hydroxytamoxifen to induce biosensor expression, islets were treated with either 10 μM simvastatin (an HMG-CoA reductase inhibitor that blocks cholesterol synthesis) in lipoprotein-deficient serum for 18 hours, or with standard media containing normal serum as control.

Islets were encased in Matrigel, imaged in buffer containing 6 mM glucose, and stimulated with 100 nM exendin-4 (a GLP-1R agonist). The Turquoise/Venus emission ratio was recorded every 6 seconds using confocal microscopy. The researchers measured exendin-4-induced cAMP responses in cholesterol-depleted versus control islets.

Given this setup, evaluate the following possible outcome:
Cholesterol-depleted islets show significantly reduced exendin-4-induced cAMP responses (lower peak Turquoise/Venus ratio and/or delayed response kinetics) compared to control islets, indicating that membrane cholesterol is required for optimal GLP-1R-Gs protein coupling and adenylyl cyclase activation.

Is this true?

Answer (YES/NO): NO